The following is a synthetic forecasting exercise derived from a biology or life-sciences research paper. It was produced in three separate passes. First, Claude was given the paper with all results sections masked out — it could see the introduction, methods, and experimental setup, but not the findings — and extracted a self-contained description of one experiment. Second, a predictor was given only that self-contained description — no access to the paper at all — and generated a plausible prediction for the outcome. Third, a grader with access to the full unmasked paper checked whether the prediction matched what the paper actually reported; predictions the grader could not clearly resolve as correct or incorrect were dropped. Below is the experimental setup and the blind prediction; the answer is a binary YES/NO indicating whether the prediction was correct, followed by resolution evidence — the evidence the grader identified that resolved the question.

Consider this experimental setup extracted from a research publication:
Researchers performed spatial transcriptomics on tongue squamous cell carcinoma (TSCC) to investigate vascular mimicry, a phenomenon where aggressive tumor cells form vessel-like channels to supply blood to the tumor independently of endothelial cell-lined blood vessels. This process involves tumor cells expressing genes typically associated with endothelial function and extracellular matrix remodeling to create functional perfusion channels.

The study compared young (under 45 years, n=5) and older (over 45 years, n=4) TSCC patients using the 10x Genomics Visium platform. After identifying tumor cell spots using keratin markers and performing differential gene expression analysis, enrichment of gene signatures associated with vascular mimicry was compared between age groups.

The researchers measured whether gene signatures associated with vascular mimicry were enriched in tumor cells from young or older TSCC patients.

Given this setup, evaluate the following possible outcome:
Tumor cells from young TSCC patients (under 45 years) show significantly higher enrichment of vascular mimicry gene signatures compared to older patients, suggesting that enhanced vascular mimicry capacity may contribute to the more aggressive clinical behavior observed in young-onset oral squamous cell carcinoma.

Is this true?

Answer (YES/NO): YES